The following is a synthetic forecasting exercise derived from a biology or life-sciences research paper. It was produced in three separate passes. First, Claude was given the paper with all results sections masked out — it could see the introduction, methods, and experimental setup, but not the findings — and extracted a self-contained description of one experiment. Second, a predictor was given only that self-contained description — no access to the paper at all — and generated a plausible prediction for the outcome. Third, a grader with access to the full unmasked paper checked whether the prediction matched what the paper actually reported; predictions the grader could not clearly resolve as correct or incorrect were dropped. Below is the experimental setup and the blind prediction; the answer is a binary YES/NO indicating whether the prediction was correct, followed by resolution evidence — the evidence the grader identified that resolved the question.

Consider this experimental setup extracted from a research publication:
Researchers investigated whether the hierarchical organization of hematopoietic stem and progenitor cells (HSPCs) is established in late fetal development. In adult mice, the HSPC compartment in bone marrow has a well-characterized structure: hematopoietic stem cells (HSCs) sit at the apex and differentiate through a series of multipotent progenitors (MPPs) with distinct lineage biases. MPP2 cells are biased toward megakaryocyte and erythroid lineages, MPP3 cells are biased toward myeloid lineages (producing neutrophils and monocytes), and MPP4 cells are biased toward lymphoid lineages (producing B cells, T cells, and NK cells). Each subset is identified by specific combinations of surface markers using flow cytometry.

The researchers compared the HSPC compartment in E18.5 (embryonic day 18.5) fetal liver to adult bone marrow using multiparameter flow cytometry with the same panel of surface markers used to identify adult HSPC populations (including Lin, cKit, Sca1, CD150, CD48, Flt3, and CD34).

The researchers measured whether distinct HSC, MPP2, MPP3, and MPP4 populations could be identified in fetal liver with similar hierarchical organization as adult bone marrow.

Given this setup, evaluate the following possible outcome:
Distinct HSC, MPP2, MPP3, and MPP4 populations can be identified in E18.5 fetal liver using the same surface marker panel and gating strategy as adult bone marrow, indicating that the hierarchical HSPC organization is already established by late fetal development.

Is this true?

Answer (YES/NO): YES